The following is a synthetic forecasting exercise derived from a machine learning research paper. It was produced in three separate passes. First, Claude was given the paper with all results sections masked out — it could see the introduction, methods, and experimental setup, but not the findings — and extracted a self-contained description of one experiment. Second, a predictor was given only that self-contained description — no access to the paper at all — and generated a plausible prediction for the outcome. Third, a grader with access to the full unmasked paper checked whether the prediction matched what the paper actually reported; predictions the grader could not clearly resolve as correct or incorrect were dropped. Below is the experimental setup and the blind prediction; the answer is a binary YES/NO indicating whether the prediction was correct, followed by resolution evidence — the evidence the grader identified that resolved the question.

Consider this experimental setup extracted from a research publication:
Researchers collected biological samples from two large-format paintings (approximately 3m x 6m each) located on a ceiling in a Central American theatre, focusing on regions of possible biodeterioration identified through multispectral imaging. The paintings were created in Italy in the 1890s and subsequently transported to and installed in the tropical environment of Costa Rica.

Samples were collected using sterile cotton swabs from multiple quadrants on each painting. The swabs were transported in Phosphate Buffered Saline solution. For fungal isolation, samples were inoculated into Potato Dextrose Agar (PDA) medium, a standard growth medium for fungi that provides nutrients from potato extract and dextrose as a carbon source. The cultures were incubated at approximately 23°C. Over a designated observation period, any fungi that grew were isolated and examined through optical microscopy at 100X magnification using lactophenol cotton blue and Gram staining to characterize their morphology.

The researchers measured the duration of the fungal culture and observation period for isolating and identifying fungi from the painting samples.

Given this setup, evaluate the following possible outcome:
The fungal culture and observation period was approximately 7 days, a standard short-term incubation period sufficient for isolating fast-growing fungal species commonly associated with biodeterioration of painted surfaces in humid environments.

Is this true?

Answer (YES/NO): NO